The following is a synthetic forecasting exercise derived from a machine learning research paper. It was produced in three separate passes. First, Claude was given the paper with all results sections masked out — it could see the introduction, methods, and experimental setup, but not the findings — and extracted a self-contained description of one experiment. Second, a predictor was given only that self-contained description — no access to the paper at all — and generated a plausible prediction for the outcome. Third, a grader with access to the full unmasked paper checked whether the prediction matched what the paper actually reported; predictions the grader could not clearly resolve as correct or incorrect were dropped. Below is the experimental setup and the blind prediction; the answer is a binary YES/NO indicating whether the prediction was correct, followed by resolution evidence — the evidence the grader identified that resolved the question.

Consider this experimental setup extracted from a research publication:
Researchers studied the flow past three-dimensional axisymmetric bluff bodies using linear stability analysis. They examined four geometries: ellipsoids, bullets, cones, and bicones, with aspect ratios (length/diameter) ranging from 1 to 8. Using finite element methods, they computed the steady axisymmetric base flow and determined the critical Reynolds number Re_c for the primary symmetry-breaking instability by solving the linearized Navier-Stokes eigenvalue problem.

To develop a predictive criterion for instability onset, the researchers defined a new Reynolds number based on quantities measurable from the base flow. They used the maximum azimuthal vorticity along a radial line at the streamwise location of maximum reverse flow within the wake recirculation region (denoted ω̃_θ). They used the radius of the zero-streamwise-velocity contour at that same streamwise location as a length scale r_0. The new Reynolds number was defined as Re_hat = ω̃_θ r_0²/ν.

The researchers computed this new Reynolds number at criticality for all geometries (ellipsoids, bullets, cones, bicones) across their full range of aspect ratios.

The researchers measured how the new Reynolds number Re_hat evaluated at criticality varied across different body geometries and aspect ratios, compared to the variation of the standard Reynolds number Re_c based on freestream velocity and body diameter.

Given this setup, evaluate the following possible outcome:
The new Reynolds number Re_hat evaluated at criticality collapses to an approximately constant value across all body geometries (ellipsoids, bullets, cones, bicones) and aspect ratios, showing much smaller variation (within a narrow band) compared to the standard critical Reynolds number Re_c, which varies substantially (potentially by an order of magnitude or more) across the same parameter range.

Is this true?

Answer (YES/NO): YES